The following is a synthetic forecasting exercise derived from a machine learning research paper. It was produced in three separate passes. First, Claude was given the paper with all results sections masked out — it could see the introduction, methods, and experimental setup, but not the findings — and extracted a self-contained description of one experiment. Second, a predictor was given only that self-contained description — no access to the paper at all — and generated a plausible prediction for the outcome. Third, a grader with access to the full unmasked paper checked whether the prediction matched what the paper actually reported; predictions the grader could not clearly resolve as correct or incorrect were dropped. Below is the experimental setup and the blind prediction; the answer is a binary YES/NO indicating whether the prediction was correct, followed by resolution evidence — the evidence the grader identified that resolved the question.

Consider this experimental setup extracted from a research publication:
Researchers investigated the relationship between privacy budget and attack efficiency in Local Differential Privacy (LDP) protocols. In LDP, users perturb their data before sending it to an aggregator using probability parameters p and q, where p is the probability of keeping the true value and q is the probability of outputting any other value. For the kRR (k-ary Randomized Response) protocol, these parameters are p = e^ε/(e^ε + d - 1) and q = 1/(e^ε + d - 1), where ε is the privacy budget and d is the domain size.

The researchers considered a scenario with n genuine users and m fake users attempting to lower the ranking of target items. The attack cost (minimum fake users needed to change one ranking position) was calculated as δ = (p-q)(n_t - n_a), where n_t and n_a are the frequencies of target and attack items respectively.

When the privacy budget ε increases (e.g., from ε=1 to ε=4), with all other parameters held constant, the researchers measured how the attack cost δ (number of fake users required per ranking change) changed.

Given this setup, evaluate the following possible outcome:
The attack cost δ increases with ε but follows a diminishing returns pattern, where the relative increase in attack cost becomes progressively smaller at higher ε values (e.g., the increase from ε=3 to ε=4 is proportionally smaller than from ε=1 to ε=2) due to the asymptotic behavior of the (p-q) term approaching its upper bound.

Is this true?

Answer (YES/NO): NO